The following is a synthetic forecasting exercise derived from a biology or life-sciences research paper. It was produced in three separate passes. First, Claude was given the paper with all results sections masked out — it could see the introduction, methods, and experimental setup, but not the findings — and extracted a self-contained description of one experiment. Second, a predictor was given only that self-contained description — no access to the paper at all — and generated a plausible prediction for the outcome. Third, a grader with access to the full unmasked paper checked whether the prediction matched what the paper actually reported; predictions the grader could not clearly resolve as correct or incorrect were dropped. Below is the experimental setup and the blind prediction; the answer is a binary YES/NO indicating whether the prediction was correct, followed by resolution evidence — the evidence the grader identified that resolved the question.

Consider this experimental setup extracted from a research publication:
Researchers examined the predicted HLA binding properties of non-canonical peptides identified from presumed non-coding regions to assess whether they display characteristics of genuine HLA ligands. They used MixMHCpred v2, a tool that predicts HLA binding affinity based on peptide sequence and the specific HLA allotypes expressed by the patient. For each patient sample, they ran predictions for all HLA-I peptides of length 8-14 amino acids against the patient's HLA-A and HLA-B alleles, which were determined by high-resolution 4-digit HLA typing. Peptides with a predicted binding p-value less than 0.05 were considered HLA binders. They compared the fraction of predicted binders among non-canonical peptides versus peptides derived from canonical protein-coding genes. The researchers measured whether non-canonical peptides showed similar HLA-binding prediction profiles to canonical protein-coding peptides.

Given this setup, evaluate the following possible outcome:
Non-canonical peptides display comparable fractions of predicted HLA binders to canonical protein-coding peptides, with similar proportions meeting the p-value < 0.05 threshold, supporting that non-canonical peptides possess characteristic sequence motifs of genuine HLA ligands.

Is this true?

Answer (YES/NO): YES